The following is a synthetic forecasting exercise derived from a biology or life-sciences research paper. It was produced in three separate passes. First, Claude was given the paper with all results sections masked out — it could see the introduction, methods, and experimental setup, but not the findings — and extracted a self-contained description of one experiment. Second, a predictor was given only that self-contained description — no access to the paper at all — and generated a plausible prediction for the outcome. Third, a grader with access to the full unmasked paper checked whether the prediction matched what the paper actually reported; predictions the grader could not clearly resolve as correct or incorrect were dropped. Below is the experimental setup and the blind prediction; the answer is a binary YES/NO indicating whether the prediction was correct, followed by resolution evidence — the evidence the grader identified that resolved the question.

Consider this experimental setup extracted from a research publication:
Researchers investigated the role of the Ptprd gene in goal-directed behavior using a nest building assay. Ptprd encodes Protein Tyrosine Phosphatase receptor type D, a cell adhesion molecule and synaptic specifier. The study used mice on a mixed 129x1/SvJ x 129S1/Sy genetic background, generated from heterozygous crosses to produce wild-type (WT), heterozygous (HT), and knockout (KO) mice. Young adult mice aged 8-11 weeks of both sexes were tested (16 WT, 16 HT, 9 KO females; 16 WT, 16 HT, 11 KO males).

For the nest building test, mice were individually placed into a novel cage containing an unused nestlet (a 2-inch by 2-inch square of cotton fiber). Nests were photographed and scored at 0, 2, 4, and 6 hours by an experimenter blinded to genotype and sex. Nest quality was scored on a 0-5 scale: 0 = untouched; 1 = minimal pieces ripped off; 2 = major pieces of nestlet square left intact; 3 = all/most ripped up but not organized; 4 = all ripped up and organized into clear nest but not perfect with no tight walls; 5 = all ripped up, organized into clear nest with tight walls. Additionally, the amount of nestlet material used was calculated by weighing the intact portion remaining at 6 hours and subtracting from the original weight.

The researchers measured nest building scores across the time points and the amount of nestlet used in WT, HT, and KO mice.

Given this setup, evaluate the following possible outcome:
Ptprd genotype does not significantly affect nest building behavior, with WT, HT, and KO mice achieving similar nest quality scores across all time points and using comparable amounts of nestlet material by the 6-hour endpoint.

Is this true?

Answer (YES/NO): NO